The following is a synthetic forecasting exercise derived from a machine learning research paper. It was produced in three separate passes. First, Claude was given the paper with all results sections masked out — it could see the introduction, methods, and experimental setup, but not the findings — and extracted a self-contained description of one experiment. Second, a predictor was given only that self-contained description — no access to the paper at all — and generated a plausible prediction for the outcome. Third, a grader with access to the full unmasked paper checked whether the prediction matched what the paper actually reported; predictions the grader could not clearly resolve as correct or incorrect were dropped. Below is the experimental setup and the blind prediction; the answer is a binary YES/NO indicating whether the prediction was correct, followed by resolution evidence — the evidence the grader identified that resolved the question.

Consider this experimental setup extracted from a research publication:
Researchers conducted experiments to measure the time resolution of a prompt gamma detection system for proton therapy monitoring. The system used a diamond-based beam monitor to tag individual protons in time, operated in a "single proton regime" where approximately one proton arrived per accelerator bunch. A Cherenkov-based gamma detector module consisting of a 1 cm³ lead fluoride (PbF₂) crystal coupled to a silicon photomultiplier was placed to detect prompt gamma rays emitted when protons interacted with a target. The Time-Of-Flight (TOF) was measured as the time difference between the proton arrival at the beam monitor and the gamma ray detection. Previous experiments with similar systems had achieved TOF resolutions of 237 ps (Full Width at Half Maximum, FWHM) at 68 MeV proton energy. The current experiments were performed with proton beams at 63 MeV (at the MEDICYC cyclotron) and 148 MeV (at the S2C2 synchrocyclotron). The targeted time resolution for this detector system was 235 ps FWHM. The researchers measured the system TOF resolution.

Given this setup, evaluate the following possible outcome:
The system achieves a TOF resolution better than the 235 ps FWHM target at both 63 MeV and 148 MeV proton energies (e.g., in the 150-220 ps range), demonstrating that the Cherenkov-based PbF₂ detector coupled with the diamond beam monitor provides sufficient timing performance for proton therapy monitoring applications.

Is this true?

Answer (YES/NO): NO